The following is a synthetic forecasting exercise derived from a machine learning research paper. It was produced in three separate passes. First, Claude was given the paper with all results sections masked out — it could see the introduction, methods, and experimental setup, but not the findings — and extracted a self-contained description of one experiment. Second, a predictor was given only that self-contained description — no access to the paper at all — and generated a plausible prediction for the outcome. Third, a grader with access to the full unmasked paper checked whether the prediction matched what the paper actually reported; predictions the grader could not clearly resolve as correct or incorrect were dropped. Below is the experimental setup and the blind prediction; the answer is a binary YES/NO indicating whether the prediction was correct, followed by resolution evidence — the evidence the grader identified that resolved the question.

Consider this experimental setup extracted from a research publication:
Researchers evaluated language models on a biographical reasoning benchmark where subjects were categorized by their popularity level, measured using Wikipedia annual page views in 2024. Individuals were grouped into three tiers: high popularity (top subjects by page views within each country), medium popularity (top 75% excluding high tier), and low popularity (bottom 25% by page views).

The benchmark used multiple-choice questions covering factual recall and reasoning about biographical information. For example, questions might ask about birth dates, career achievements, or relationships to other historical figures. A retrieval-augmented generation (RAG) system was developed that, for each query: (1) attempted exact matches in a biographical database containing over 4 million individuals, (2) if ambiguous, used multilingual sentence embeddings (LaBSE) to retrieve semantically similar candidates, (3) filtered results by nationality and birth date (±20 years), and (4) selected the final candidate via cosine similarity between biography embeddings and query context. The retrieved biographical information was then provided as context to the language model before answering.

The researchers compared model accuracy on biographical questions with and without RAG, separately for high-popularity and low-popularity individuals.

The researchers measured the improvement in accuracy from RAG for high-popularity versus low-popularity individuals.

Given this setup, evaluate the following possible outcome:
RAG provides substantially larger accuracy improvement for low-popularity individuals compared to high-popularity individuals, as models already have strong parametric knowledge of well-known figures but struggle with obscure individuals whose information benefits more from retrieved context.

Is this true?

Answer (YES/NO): YES